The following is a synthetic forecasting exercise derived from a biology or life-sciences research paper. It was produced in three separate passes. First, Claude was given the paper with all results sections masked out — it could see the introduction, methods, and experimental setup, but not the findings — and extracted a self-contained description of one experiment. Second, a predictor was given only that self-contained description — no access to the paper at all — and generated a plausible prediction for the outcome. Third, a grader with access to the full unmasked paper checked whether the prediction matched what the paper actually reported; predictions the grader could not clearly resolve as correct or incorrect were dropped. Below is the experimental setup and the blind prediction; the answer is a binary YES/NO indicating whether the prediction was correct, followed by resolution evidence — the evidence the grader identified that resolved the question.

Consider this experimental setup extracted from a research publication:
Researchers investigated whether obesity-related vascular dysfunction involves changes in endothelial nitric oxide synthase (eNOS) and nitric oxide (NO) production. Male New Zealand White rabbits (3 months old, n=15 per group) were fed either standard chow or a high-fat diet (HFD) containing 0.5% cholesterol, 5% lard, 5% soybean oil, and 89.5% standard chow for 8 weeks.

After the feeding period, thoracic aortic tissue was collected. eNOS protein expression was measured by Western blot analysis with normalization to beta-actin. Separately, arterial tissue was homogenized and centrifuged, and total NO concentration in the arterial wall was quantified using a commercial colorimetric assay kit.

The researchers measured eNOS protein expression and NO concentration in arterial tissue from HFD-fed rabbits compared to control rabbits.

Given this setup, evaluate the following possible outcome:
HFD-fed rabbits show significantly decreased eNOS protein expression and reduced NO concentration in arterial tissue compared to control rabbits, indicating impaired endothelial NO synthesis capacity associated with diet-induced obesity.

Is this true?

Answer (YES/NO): NO